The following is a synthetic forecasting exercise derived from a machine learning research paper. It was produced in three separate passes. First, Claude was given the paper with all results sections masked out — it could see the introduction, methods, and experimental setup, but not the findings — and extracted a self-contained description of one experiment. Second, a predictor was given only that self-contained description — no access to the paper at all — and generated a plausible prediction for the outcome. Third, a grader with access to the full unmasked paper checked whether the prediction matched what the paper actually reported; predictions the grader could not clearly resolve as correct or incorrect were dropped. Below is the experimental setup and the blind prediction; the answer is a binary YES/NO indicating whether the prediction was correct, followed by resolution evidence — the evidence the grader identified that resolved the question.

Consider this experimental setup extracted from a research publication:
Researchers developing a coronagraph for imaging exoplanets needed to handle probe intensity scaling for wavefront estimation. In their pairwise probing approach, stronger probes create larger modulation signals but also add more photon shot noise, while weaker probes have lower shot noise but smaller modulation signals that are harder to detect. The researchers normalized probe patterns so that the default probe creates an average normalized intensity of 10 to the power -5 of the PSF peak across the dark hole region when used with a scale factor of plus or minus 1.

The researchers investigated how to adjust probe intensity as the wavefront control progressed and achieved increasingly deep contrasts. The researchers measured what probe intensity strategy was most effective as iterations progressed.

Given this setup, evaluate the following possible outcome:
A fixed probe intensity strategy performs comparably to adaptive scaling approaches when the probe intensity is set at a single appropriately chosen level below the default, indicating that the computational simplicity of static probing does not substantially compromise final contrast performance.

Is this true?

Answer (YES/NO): NO